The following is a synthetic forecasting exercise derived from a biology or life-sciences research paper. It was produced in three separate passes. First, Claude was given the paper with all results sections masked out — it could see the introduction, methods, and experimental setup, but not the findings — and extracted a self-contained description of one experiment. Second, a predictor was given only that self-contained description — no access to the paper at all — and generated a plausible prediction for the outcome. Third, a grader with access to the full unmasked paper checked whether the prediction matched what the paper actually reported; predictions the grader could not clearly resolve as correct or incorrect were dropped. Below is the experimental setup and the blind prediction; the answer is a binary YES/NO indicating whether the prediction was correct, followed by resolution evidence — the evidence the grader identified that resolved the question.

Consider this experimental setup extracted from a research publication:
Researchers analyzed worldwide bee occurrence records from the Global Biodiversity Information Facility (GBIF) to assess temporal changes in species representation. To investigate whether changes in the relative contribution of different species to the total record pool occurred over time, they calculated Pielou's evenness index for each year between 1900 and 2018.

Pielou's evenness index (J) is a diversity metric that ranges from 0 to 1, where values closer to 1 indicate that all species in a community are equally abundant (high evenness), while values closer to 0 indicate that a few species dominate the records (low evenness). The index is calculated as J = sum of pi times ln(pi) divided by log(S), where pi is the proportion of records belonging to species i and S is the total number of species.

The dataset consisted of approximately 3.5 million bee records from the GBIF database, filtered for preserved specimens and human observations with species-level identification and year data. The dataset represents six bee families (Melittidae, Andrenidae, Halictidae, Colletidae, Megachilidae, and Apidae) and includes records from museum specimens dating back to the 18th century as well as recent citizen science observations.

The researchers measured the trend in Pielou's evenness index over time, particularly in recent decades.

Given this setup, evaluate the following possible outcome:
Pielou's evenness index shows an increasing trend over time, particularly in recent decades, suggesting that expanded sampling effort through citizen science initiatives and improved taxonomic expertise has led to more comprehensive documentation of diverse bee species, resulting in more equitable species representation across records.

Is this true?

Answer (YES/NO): NO